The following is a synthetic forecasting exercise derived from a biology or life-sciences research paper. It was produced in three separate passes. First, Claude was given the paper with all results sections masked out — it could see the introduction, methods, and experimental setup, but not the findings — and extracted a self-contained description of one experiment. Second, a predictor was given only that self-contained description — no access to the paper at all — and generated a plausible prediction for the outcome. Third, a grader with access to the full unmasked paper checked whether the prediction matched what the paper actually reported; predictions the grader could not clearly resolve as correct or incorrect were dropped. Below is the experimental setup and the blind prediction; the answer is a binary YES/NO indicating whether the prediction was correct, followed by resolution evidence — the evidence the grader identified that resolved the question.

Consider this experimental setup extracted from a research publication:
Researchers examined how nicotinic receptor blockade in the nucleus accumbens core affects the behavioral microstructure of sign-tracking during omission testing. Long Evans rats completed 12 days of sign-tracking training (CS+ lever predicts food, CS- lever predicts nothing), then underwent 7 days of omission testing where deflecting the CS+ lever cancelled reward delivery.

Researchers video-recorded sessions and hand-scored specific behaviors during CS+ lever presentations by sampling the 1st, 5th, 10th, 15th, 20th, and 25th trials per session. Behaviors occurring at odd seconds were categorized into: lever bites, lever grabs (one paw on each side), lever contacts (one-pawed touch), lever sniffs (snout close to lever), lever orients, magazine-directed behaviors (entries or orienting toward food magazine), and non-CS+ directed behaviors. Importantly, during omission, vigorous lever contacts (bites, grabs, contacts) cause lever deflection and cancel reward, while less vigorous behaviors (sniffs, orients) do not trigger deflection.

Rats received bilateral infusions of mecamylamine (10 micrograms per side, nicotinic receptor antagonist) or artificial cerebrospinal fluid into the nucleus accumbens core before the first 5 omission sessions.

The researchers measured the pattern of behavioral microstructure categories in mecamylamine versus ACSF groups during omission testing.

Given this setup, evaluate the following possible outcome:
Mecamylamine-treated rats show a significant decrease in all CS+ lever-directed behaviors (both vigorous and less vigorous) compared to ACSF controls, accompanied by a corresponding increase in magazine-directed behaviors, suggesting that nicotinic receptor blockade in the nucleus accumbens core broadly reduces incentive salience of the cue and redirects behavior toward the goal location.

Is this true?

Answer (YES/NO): NO